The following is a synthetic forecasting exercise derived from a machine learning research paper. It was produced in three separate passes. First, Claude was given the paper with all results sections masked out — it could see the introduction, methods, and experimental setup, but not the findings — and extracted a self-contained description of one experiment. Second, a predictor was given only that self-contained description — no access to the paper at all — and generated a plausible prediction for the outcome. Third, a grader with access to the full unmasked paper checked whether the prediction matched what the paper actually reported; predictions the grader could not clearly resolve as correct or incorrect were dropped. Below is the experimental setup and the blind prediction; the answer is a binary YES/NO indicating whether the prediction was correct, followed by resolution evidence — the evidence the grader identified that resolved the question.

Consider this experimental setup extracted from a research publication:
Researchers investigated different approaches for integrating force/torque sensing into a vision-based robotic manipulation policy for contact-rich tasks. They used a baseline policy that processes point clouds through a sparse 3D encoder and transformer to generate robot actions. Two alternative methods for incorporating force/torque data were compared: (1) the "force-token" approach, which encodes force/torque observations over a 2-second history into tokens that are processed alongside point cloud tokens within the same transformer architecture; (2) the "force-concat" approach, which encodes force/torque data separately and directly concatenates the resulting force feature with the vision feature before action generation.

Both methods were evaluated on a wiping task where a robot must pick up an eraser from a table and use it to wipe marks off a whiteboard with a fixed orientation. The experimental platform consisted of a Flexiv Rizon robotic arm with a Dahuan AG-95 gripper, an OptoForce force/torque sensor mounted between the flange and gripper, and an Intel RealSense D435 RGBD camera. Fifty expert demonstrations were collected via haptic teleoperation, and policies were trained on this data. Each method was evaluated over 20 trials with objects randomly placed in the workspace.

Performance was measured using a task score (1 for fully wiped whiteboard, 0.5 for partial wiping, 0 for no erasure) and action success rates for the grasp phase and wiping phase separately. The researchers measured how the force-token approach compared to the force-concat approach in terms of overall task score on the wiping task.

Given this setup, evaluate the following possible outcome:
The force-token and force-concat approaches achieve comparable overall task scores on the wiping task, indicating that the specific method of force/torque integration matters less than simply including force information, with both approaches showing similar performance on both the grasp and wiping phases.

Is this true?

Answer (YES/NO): NO